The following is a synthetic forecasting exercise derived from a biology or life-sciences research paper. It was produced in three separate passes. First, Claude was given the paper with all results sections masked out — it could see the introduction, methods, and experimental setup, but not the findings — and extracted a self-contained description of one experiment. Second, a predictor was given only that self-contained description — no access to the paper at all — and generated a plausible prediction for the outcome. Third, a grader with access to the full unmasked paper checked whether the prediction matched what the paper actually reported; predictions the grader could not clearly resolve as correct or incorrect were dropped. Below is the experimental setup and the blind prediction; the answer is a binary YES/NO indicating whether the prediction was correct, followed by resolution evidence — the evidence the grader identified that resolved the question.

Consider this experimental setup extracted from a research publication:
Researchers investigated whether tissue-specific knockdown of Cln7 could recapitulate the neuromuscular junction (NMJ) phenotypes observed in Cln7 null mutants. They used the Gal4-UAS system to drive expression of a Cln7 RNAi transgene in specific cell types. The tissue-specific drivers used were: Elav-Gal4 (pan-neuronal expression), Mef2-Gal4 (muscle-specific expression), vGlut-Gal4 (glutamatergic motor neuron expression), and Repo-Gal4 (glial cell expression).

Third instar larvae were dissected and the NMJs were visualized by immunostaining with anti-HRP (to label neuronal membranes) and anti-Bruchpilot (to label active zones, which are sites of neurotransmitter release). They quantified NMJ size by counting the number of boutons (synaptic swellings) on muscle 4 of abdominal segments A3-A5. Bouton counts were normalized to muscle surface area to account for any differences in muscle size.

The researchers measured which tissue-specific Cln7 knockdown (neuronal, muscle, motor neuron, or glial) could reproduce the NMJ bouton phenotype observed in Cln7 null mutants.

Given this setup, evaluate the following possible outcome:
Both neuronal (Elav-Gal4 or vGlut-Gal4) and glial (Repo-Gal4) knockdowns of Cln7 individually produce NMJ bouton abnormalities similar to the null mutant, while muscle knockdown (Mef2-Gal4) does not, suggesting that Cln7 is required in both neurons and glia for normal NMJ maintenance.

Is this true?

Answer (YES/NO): NO